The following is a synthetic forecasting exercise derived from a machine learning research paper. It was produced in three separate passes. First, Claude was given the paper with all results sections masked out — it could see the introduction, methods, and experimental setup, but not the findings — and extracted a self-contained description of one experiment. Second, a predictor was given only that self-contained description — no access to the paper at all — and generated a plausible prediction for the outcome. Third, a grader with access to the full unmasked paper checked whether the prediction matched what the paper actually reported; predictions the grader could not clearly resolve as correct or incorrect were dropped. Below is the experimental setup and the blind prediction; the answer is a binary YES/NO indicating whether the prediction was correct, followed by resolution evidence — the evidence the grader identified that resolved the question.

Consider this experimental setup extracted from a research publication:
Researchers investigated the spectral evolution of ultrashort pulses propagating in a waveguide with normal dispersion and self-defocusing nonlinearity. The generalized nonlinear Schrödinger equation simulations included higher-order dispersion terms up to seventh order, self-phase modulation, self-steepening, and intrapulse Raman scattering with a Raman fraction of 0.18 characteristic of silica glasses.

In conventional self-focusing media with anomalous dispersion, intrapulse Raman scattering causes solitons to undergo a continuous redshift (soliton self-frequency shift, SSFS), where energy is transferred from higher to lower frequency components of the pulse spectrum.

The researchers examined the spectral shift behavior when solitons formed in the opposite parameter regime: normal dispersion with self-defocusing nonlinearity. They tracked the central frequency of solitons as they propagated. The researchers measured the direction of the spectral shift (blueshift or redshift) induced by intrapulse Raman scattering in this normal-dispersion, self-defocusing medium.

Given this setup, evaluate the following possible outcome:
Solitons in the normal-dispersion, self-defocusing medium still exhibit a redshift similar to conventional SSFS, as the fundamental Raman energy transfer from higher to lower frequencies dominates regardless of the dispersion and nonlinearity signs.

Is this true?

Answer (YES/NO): YES